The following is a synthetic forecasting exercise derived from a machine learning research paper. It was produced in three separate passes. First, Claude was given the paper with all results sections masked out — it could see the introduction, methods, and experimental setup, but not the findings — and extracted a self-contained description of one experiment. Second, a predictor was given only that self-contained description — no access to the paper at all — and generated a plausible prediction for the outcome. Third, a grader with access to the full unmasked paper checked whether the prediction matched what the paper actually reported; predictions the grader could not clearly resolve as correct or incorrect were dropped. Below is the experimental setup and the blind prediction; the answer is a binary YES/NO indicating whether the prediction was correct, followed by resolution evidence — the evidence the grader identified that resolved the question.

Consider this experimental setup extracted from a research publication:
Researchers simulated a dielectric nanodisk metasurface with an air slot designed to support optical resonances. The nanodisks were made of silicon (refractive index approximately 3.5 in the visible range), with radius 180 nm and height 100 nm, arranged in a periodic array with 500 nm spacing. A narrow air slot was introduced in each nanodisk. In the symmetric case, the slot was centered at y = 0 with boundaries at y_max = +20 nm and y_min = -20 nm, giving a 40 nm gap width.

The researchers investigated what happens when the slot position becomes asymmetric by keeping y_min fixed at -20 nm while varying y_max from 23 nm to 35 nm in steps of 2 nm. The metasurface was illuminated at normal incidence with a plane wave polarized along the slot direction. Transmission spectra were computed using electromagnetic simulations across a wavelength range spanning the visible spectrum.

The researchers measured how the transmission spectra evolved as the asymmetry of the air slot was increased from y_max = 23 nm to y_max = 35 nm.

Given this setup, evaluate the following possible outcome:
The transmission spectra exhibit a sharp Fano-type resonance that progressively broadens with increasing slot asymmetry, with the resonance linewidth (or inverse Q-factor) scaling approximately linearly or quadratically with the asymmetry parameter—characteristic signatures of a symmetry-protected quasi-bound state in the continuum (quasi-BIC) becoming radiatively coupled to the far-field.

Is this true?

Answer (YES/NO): YES